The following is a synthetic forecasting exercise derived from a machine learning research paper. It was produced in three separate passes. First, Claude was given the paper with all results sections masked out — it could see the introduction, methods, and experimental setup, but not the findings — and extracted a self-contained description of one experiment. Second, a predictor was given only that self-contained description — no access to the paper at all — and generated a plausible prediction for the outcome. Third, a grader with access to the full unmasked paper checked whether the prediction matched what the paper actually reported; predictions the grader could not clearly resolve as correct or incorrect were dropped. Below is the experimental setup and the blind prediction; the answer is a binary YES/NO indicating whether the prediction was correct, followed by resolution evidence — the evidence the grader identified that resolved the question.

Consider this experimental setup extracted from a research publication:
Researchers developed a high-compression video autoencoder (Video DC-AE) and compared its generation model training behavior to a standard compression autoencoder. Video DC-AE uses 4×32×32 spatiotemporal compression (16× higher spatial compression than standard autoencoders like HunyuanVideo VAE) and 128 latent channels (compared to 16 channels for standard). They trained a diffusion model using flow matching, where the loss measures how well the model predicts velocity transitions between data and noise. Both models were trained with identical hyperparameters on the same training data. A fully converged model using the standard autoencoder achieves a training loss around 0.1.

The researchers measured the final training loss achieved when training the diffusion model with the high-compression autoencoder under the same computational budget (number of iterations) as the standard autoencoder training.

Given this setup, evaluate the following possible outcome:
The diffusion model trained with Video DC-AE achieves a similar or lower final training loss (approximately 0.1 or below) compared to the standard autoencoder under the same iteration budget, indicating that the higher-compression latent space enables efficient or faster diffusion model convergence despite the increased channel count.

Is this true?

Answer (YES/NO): NO